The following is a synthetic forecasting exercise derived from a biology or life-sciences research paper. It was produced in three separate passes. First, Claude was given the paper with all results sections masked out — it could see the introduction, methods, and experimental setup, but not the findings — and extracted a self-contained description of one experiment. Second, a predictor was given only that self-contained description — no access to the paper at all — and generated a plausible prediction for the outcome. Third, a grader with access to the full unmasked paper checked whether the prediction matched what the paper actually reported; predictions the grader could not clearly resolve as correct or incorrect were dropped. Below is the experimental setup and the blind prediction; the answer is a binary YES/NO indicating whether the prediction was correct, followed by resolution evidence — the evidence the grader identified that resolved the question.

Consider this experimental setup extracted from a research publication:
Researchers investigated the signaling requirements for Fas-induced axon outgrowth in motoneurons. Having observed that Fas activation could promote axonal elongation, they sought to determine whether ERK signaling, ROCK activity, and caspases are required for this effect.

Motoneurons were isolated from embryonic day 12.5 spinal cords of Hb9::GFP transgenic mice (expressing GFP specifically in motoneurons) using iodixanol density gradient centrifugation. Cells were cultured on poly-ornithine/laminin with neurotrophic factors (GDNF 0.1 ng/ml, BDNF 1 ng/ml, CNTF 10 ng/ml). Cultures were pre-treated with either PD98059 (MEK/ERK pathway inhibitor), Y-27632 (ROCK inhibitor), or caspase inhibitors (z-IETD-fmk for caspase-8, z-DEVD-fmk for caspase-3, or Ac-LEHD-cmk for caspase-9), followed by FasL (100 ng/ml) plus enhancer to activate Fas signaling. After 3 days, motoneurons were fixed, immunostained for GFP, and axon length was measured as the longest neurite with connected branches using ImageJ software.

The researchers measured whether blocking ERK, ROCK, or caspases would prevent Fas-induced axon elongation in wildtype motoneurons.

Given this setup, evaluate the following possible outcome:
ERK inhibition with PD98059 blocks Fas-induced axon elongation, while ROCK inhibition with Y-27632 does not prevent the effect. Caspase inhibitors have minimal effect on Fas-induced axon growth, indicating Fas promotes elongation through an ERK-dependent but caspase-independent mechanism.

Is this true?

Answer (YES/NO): NO